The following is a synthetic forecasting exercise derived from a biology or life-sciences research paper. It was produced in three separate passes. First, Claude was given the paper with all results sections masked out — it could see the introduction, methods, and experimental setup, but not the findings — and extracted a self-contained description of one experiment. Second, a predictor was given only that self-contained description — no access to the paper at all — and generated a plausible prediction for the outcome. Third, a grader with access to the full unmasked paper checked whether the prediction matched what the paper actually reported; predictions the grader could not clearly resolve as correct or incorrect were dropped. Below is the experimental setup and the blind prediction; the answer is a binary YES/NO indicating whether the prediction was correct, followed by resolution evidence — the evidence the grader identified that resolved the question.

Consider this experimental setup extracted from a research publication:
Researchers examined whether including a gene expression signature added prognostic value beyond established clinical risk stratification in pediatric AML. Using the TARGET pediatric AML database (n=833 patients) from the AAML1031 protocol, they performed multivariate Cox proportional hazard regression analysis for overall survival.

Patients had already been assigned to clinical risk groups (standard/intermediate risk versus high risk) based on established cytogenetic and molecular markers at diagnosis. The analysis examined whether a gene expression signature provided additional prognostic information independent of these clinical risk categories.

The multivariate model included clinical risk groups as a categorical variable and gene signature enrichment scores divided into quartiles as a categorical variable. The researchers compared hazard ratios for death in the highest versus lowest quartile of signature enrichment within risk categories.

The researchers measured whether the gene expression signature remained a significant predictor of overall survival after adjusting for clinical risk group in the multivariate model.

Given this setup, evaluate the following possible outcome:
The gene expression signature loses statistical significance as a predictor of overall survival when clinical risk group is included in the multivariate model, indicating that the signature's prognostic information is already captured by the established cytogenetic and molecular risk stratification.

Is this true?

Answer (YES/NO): NO